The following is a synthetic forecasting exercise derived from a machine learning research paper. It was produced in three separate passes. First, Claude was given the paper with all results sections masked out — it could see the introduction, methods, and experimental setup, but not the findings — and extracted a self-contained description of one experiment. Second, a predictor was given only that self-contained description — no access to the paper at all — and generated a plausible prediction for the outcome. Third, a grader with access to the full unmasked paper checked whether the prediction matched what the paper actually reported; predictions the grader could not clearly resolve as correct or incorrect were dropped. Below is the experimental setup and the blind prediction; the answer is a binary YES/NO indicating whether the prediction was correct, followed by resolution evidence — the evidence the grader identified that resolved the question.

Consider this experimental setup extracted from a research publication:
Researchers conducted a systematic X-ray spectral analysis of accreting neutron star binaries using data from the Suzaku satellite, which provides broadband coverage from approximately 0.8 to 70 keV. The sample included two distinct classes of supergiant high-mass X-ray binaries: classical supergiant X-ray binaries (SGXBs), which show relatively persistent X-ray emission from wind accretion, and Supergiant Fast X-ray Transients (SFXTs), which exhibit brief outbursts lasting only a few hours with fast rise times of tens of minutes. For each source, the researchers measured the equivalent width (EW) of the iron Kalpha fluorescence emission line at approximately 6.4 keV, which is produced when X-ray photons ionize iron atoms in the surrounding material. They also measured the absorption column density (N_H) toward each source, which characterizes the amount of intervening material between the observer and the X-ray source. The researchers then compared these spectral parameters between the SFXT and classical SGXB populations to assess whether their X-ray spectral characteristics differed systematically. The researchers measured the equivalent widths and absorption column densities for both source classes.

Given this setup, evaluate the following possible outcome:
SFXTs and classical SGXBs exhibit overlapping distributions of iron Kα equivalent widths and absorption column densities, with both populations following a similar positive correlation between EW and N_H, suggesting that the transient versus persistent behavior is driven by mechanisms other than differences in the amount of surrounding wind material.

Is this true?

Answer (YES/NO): NO